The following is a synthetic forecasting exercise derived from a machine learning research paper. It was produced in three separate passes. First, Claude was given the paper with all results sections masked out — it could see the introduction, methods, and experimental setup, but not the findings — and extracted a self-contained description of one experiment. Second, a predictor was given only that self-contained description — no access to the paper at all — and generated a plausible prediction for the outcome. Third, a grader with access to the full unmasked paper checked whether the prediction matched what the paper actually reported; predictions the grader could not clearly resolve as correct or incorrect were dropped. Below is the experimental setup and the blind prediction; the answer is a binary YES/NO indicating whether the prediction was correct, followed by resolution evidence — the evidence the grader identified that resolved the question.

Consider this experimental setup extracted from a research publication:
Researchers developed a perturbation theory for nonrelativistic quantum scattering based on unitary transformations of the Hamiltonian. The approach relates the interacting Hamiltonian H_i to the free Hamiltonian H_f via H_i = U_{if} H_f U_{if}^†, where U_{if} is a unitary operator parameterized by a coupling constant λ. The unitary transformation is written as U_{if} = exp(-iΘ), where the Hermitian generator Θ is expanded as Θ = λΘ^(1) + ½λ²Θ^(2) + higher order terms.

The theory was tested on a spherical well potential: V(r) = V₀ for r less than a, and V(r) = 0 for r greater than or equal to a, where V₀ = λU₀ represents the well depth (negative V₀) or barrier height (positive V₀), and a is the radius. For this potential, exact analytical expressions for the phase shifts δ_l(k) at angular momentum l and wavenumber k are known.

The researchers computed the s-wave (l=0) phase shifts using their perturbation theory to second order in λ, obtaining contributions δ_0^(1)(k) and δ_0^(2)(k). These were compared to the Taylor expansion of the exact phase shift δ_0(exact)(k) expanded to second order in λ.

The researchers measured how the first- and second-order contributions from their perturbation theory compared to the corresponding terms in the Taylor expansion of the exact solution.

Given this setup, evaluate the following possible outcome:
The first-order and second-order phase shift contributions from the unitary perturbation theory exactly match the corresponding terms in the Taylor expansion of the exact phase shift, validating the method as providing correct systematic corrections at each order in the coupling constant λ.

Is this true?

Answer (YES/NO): YES